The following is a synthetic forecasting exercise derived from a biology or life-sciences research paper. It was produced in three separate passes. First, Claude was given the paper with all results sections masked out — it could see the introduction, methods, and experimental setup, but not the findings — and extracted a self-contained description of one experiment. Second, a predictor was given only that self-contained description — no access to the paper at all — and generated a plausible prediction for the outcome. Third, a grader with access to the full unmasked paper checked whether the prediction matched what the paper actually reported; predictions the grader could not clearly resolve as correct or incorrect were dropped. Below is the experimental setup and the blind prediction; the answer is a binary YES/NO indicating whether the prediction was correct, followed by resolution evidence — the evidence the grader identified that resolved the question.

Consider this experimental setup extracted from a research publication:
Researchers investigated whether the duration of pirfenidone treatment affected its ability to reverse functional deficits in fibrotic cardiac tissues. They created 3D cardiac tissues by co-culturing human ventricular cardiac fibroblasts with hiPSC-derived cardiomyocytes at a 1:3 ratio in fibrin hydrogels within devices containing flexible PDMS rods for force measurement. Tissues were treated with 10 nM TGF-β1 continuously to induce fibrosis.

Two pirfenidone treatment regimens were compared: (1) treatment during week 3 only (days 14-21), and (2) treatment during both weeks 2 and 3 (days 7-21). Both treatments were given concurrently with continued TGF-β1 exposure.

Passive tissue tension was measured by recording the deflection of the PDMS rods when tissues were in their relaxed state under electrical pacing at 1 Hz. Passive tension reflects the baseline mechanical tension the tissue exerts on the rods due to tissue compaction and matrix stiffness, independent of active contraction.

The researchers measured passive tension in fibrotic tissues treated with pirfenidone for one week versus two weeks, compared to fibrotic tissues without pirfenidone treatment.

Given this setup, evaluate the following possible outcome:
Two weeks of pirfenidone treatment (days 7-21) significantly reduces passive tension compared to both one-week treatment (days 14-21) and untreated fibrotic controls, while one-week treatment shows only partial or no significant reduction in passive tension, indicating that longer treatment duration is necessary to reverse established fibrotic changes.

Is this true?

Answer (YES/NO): NO